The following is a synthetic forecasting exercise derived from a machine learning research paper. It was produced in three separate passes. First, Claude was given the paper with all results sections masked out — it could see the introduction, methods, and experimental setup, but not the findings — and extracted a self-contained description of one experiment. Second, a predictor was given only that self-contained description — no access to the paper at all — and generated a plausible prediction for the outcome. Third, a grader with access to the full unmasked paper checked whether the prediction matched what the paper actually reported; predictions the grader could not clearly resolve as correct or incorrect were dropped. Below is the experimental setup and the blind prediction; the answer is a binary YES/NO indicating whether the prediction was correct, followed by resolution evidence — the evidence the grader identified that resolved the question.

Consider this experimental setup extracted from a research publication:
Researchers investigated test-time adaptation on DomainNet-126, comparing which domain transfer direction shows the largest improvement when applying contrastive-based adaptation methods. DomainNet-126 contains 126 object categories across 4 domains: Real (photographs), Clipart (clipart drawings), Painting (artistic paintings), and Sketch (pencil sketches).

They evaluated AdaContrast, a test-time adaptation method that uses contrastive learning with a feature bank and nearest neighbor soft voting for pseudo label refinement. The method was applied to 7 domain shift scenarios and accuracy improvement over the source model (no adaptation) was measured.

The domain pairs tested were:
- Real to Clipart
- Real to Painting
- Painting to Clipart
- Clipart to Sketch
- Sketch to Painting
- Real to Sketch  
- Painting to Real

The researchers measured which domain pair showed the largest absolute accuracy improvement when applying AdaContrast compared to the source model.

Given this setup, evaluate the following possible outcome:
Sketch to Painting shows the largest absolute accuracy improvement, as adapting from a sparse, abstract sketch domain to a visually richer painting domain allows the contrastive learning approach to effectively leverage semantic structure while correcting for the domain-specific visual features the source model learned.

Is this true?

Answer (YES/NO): YES